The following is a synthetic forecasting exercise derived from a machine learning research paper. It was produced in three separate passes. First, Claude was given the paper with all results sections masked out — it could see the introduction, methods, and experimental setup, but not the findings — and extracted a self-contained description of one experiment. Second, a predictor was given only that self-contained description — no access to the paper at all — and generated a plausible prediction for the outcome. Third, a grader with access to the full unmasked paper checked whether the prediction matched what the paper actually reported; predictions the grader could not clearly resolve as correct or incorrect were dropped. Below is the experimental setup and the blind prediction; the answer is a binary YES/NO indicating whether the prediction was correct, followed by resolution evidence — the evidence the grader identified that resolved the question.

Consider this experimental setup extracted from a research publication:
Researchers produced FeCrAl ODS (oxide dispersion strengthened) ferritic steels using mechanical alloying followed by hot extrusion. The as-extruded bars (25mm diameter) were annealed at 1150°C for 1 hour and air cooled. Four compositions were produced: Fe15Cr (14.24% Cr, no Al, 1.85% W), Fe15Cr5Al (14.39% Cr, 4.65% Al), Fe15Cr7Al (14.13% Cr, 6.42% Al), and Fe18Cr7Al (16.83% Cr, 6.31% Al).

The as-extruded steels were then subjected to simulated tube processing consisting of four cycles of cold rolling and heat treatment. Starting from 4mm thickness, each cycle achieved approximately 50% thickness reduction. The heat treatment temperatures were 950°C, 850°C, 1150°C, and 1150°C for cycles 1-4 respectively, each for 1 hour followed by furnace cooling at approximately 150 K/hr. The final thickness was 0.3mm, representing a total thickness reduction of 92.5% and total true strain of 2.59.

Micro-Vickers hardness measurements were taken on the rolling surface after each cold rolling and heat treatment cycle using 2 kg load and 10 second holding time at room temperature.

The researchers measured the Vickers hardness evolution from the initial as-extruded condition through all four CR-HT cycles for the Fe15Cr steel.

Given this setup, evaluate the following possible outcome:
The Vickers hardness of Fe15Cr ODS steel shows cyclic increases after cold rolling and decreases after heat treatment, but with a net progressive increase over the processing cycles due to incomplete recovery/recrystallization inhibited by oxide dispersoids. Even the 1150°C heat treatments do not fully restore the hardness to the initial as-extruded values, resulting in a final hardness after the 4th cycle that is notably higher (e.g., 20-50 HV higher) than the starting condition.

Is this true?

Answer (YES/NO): NO